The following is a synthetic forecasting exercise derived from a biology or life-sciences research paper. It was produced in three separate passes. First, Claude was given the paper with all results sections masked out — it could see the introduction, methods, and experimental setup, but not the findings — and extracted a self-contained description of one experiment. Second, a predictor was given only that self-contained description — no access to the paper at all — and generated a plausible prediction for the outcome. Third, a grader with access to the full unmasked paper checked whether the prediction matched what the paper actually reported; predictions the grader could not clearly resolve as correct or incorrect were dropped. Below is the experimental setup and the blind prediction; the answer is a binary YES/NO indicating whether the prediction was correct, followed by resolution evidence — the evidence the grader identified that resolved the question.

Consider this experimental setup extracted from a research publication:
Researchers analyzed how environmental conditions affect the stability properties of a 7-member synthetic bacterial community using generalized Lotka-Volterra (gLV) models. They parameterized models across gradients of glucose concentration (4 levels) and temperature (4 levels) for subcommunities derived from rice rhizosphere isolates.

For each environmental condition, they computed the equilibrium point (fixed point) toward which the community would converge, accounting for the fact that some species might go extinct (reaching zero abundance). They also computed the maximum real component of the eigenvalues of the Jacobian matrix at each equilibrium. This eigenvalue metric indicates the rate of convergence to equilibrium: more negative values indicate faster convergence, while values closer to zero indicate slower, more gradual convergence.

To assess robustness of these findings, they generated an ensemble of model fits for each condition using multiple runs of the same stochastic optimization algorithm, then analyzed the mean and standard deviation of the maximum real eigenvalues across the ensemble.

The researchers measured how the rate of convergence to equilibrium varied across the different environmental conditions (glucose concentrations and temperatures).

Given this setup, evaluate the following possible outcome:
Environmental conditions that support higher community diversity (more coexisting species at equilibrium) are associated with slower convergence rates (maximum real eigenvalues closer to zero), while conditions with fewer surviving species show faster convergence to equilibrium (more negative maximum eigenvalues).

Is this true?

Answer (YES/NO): YES